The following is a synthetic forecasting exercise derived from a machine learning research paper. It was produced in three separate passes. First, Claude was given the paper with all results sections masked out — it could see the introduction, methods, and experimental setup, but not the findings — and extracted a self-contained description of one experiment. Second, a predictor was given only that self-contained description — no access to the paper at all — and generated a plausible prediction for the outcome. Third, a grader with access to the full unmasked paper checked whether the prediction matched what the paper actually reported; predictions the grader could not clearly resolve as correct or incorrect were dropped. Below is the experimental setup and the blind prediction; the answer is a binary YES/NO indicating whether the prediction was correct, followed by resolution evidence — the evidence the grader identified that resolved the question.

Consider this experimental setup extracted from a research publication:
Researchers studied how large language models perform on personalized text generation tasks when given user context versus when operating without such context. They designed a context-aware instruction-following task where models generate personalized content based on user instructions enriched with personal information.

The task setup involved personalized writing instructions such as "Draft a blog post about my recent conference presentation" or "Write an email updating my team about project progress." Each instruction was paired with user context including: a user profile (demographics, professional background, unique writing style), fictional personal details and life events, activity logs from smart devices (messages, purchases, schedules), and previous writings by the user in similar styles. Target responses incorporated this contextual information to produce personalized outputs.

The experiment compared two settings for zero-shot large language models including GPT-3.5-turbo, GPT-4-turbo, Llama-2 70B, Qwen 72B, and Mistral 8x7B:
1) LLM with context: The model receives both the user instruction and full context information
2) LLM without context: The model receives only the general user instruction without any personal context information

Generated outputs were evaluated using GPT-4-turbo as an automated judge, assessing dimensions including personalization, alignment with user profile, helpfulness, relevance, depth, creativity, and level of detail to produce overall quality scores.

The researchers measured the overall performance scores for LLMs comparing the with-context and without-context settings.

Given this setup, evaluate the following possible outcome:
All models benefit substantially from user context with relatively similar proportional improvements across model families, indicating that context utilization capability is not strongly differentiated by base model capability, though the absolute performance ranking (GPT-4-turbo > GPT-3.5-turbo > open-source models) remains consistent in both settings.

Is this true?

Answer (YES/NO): NO